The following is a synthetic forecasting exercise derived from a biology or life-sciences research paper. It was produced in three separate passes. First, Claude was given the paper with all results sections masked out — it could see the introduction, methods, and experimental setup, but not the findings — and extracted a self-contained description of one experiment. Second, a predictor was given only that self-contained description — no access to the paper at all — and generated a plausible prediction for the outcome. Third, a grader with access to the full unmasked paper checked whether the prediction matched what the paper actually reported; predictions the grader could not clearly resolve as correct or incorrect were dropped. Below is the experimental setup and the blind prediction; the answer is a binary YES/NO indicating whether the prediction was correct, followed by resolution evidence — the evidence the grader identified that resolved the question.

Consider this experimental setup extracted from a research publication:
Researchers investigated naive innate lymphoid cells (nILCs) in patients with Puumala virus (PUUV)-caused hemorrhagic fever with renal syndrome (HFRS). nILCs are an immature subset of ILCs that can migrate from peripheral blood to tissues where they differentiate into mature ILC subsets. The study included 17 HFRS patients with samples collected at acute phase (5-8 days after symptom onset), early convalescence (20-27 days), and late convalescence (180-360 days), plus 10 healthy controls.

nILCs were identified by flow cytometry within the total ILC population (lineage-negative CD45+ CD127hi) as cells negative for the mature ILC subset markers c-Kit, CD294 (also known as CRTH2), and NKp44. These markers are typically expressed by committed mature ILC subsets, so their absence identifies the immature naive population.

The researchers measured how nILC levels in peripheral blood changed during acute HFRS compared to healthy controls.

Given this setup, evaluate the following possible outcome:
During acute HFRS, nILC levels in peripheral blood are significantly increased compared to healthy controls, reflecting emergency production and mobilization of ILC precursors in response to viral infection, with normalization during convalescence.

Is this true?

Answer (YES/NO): NO